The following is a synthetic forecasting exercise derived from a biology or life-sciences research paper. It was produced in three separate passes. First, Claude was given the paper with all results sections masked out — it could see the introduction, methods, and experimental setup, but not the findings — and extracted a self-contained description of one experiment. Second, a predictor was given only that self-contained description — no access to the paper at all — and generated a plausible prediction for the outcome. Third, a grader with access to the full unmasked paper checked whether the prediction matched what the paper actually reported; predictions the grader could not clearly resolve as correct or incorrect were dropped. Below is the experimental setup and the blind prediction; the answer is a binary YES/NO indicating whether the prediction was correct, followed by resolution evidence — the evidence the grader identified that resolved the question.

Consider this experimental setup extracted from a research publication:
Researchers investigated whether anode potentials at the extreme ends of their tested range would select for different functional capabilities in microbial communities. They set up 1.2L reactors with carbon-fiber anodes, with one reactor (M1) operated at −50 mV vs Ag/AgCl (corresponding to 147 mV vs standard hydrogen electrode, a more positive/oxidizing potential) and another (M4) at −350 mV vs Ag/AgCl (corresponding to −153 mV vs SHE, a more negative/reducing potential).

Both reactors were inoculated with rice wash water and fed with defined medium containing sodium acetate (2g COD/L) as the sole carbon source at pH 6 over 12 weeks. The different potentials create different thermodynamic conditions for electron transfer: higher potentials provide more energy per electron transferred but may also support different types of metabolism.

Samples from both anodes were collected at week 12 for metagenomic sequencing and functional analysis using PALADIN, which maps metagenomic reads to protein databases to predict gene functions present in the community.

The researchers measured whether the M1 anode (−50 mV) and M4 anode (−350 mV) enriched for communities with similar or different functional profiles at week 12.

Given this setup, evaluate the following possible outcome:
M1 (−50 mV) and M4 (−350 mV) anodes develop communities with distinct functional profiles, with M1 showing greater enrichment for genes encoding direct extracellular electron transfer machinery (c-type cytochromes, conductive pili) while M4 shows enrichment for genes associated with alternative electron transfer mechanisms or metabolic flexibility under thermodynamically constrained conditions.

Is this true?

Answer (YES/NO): NO